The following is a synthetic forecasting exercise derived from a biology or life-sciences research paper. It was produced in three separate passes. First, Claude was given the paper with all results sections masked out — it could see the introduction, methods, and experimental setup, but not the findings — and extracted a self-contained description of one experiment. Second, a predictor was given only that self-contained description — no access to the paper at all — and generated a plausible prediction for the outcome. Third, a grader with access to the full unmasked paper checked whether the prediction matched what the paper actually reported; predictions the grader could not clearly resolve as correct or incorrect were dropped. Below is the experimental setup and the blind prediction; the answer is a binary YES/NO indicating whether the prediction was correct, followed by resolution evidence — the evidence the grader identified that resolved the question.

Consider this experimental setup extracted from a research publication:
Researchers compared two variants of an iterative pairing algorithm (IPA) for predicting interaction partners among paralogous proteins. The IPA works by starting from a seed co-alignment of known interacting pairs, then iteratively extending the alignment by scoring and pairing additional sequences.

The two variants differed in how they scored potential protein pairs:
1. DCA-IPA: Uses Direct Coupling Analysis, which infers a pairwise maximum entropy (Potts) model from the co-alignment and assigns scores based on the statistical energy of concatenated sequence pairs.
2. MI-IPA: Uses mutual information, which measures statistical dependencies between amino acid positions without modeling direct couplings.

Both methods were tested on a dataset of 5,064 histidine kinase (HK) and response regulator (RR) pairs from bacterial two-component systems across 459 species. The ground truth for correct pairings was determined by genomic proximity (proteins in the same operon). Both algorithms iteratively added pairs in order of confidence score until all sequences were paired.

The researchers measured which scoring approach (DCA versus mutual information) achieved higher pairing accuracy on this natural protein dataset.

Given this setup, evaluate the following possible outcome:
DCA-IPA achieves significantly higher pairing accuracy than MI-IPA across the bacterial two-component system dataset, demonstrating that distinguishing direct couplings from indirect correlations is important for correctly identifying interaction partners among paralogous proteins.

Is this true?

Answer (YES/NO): NO